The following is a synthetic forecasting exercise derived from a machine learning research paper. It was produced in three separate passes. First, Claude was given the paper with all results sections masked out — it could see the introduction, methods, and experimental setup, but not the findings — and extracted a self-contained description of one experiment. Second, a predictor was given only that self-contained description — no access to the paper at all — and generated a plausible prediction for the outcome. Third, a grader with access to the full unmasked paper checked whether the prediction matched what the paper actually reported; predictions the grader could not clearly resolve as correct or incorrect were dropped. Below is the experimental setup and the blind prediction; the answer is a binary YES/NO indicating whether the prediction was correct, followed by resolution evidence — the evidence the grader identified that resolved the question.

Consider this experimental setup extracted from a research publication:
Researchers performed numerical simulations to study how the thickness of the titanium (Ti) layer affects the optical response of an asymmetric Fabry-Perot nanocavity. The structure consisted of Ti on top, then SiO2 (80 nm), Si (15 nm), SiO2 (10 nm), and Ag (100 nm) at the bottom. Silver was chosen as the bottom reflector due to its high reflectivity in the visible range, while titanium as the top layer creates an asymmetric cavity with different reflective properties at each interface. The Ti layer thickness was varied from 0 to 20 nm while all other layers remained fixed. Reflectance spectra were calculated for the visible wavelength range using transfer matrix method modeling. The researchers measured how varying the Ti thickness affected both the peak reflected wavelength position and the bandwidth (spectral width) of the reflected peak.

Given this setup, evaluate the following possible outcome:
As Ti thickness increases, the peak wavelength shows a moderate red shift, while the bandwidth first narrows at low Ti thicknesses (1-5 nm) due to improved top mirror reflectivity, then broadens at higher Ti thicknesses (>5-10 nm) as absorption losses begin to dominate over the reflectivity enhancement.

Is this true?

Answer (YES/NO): NO